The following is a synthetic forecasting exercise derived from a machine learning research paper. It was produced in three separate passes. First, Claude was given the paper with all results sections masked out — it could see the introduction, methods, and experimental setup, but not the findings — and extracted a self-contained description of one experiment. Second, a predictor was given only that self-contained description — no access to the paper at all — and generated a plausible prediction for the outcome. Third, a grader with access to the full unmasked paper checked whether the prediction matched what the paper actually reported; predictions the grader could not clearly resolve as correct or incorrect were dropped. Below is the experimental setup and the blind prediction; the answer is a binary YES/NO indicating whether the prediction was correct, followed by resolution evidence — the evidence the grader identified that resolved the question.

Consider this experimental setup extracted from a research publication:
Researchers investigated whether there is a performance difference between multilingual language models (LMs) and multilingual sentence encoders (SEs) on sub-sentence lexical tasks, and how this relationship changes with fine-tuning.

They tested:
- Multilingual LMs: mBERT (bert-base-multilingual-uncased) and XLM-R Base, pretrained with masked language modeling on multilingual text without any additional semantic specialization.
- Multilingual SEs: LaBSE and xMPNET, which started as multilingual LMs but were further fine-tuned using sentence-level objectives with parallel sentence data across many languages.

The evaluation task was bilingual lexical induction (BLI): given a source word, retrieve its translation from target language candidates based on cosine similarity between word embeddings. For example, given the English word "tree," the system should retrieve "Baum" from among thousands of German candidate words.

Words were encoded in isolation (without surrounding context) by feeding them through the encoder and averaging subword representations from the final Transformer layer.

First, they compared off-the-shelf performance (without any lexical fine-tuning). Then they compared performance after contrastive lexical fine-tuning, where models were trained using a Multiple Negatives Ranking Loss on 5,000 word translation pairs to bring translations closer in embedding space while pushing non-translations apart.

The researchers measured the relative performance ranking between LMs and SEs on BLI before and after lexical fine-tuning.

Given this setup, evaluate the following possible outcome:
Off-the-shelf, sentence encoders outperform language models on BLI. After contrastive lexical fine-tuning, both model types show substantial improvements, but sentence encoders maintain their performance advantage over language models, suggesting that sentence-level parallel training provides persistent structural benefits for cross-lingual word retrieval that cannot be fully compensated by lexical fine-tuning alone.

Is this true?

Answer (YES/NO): YES